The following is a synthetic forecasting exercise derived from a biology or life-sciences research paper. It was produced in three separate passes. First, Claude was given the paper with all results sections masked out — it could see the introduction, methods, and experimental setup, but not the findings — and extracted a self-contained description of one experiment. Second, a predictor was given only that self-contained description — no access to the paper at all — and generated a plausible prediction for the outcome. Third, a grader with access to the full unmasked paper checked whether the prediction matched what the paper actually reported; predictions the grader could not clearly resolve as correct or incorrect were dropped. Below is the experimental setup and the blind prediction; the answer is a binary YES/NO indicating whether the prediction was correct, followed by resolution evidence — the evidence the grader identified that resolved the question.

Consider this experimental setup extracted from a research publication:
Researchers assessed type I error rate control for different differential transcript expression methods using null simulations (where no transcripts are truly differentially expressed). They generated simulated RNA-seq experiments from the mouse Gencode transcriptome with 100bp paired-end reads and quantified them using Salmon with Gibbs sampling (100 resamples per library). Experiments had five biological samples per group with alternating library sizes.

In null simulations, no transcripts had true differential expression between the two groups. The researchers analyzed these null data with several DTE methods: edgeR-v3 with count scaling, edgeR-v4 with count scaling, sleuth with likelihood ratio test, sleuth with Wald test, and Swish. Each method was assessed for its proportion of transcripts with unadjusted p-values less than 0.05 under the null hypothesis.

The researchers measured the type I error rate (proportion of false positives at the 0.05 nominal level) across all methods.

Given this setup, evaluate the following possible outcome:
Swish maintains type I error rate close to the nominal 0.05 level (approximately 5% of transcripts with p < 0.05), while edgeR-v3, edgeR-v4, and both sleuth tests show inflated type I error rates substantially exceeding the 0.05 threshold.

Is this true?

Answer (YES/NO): NO